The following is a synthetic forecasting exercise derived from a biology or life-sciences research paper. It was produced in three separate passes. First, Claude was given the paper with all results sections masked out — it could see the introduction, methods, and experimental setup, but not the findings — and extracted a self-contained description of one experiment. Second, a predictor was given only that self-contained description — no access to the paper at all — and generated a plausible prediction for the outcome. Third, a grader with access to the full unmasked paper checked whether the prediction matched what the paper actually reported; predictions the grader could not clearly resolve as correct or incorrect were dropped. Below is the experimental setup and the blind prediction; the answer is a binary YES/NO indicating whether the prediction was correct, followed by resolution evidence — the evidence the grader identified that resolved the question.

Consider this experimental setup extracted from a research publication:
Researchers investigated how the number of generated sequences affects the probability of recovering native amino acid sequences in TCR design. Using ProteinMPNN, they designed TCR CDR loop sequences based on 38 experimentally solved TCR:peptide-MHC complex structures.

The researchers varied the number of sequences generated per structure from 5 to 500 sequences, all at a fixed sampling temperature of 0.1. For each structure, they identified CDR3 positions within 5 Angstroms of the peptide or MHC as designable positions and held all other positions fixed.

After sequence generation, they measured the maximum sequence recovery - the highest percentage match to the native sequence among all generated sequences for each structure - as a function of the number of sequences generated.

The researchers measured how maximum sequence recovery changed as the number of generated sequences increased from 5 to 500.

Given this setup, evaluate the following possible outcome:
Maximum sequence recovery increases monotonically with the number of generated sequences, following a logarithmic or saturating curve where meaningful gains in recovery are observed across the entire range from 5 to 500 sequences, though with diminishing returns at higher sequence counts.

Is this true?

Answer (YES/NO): NO